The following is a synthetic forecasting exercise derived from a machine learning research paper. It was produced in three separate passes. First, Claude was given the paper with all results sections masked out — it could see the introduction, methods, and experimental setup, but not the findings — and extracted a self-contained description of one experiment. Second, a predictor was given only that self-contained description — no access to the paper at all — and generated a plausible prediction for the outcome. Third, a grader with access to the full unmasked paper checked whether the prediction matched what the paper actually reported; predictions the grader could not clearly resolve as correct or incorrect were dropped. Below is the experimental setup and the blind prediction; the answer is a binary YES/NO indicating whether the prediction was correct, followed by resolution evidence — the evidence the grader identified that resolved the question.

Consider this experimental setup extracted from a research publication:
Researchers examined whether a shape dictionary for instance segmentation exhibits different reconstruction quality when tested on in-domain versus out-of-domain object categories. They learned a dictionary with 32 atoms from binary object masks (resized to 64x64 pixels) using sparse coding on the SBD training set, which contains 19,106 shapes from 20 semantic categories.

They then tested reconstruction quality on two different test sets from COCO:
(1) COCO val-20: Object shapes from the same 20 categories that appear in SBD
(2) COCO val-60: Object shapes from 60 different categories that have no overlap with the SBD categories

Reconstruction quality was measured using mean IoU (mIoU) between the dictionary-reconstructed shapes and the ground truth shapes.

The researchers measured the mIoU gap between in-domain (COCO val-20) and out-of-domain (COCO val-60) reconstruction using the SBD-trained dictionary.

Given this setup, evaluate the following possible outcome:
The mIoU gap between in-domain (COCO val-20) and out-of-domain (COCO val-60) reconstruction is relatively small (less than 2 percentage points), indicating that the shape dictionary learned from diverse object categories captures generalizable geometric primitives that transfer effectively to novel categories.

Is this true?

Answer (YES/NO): YES